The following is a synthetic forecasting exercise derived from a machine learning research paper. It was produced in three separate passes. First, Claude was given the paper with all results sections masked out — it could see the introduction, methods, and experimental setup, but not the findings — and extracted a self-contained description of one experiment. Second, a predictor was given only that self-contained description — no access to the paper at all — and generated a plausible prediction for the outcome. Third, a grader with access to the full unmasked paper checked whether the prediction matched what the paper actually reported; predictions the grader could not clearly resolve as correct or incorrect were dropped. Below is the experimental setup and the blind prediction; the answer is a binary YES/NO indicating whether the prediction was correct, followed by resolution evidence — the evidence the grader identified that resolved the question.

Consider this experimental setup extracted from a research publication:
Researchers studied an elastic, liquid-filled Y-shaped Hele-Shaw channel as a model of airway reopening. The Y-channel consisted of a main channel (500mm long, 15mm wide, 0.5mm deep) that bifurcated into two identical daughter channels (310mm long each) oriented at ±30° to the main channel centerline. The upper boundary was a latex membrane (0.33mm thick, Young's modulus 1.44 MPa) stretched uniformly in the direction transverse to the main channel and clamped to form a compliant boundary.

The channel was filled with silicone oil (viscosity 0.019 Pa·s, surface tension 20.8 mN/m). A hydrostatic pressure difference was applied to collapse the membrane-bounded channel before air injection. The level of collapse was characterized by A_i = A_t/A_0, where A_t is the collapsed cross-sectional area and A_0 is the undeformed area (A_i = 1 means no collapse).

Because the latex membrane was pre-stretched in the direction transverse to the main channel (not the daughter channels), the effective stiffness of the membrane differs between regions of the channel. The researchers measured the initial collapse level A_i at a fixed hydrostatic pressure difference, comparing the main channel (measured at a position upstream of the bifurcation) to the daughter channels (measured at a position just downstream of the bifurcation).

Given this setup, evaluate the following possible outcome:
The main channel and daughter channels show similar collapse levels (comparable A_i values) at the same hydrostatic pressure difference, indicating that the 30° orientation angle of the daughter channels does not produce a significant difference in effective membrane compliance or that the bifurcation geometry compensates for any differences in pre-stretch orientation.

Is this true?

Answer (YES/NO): NO